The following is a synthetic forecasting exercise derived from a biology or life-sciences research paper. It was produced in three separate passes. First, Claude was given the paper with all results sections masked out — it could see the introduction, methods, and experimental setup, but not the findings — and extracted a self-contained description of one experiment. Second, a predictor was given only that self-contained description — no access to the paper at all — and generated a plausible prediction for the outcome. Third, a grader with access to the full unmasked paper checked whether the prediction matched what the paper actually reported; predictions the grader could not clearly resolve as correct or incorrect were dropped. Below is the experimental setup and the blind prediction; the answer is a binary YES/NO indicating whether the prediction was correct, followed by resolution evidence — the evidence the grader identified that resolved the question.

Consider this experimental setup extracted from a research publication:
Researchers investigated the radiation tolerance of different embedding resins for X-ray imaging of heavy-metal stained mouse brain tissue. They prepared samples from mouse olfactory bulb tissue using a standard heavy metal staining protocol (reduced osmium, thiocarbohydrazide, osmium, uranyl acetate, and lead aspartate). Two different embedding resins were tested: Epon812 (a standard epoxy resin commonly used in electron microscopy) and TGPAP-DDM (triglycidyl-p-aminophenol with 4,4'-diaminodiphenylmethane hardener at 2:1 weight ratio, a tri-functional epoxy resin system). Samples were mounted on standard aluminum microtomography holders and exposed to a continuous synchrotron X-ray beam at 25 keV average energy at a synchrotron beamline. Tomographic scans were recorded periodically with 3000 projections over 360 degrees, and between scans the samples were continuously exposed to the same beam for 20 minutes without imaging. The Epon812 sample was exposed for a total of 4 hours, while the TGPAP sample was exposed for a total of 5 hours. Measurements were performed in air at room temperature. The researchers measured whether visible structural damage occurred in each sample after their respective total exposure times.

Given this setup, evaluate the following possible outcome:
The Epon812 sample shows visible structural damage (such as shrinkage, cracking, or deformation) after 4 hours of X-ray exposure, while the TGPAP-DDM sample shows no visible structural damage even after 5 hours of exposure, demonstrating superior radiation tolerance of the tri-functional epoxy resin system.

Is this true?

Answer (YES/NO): YES